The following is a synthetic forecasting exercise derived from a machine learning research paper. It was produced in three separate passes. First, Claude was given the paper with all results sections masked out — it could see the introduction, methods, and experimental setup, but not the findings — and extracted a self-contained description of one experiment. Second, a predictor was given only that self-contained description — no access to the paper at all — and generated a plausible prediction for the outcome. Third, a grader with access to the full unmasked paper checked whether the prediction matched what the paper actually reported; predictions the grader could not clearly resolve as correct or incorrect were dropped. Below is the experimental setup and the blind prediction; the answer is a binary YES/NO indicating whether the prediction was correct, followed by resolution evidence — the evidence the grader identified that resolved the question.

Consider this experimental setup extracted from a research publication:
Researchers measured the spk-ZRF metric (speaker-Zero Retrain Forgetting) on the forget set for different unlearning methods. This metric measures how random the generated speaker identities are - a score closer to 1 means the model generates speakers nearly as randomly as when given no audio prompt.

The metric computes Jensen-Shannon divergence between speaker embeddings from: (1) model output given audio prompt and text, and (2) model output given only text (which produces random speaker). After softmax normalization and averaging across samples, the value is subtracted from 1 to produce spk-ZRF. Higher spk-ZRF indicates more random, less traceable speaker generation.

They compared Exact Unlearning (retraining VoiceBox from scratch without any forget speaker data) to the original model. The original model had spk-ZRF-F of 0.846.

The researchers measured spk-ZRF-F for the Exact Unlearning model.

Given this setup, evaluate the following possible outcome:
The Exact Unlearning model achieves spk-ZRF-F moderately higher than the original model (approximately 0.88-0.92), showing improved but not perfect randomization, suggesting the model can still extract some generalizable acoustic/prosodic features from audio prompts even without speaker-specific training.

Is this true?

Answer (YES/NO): NO